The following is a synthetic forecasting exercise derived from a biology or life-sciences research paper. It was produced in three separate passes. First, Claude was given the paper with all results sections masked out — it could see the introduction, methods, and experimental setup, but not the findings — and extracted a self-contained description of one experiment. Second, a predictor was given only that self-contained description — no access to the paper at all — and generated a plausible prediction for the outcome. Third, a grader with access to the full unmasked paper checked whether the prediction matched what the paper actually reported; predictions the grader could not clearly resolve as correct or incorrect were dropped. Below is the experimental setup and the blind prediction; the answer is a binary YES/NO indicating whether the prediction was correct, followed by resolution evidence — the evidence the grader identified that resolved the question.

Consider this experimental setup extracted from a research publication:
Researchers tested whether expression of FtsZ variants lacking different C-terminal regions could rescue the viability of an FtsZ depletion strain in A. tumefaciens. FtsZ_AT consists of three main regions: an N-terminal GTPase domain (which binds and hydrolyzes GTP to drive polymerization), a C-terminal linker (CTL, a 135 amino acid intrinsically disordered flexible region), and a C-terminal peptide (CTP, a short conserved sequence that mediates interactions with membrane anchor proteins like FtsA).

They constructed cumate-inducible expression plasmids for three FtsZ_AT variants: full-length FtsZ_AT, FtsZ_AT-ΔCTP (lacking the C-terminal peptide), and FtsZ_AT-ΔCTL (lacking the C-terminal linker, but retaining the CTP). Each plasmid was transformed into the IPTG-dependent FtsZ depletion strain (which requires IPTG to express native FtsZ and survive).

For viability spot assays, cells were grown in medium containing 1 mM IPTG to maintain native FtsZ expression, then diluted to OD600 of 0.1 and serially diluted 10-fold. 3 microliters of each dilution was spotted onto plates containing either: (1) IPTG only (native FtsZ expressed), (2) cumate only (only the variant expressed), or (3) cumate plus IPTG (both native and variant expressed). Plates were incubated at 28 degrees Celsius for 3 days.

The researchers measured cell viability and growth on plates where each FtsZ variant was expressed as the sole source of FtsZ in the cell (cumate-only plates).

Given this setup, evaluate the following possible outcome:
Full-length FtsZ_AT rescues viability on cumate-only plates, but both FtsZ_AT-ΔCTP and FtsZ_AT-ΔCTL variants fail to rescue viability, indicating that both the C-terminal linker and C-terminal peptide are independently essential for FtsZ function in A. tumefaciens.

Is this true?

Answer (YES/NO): NO